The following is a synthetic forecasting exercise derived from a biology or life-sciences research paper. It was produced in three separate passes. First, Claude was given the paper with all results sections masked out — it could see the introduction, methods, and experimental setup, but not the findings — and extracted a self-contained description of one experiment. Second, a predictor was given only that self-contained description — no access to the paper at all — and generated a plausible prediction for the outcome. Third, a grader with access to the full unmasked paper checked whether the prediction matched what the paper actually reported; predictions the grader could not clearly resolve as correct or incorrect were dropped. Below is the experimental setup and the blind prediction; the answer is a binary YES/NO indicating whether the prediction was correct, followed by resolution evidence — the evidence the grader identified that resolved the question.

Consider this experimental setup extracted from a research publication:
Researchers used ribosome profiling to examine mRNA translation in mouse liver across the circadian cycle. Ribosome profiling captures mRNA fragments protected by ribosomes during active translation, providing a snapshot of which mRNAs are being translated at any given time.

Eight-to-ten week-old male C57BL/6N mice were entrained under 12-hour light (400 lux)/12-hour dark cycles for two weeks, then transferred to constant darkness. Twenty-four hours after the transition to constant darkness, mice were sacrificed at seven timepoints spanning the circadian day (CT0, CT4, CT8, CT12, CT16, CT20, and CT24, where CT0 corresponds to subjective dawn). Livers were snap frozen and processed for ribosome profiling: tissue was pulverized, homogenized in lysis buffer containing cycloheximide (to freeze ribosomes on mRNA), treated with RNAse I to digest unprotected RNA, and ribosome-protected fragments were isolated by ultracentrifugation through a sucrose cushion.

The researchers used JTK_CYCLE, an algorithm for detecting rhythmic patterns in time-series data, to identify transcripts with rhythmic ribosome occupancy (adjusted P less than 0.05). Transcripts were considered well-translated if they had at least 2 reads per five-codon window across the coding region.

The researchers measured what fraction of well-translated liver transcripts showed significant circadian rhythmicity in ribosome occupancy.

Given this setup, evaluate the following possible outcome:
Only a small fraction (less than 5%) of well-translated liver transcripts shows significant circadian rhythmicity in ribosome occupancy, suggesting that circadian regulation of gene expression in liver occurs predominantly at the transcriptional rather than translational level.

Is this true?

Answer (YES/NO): NO